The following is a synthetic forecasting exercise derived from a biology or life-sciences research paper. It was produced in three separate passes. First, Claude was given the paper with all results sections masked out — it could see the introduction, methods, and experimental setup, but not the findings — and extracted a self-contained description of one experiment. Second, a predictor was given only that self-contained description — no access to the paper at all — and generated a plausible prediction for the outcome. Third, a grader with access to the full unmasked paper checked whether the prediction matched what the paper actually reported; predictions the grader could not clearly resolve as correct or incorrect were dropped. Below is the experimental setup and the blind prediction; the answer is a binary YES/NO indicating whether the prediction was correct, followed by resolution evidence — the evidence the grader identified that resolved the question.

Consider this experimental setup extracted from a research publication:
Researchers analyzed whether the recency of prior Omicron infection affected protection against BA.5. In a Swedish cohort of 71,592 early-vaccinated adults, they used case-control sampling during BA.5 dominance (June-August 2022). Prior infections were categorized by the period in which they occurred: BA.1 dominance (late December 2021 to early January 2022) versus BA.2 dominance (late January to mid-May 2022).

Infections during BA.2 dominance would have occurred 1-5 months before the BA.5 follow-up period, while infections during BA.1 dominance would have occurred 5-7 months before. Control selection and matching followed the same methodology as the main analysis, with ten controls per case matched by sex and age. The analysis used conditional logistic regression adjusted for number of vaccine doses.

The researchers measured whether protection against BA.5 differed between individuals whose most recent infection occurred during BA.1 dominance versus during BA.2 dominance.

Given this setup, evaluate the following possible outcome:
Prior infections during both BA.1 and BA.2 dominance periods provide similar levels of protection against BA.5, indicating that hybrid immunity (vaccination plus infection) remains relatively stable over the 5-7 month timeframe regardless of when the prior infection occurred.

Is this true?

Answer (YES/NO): NO